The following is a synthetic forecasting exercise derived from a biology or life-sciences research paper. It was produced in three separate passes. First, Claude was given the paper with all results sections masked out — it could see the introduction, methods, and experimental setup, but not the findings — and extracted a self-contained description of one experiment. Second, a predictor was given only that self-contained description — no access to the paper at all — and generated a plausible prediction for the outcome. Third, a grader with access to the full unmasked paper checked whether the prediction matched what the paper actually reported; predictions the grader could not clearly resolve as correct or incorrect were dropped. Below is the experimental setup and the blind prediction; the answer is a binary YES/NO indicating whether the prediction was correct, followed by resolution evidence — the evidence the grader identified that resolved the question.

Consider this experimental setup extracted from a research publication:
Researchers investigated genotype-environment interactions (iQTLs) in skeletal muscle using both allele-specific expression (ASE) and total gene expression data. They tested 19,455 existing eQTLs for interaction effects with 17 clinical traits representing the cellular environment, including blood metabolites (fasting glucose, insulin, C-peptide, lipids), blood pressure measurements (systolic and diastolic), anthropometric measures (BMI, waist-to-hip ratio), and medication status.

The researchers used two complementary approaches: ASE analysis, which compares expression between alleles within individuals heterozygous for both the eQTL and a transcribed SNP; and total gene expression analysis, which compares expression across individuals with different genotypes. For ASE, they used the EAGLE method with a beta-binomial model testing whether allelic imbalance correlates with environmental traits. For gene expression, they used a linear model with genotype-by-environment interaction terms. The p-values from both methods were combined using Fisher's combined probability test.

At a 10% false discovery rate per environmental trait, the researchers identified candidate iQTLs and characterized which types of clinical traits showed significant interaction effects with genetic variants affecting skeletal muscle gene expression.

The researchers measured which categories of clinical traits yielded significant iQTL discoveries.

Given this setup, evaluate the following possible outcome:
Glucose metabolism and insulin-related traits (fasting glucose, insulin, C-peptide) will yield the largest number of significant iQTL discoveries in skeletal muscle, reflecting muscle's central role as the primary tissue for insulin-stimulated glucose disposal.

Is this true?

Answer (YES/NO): NO